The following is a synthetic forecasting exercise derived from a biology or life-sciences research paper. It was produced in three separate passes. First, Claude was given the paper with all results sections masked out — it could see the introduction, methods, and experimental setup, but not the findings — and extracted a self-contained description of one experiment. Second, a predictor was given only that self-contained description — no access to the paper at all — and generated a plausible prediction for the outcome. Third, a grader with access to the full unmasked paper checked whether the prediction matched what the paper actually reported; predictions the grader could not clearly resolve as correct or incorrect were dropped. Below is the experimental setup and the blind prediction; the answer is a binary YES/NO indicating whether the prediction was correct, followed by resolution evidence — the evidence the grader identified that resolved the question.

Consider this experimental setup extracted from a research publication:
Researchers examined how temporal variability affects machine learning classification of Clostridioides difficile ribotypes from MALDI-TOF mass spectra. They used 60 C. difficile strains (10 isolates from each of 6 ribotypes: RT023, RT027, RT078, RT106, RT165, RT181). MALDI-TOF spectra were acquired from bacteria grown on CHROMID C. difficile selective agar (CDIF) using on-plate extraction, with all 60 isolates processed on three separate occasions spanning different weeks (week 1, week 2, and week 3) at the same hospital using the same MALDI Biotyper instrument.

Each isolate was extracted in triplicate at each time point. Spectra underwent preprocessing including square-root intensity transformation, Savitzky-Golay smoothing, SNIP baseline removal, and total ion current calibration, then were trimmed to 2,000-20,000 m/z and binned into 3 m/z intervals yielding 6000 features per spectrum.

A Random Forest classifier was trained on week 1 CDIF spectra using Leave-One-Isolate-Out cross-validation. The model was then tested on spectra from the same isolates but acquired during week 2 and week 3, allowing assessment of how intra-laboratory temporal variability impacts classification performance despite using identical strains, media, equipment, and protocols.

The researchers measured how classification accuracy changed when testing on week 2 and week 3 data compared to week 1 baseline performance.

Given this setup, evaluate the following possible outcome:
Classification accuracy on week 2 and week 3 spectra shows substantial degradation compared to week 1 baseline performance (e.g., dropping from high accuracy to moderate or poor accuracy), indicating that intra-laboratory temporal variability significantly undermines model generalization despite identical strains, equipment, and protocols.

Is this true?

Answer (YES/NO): NO